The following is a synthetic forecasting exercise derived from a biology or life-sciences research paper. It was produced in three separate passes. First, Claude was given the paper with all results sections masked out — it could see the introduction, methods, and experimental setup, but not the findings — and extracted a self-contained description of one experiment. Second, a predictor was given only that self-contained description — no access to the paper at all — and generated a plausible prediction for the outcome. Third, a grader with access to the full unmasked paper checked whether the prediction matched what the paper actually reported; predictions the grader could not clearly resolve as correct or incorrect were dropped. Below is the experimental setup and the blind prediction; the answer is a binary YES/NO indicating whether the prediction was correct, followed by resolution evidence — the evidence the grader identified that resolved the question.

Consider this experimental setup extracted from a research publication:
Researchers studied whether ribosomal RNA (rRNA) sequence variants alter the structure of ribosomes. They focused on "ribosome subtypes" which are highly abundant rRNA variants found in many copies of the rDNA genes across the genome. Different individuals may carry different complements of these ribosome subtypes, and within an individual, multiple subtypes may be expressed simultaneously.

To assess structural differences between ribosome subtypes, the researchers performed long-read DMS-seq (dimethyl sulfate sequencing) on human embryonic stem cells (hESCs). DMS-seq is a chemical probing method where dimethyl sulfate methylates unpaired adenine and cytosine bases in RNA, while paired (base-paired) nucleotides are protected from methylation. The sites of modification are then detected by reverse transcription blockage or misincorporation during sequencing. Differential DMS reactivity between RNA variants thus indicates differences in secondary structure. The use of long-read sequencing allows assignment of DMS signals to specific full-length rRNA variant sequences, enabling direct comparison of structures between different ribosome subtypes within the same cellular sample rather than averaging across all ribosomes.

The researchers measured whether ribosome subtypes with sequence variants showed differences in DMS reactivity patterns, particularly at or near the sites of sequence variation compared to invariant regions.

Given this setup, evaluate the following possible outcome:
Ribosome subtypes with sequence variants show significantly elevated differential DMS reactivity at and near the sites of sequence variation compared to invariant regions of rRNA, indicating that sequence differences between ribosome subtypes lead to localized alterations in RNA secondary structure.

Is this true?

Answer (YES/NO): YES